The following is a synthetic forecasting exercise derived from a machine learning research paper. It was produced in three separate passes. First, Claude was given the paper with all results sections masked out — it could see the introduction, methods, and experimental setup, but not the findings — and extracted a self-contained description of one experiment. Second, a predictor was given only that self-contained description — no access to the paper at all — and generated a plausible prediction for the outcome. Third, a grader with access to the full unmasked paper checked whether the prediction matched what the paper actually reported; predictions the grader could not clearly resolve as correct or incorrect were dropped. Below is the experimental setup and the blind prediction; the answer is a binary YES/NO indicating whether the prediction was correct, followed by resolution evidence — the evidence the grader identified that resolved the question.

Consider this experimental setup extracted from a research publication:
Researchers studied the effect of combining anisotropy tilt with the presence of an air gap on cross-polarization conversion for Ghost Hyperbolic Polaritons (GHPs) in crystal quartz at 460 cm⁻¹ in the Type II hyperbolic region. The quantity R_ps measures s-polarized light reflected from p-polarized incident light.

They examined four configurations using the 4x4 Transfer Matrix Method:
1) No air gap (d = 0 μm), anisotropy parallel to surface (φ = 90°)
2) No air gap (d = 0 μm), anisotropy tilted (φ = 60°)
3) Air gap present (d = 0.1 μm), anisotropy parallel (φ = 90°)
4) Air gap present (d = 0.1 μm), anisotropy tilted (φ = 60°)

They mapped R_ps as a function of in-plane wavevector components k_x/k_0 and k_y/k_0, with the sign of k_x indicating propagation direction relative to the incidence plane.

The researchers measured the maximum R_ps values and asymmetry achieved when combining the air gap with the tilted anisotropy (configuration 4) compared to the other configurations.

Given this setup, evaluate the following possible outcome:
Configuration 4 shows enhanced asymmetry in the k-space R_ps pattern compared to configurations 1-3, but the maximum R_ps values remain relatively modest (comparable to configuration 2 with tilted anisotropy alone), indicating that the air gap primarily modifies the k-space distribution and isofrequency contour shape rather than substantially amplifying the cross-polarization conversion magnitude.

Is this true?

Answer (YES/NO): NO